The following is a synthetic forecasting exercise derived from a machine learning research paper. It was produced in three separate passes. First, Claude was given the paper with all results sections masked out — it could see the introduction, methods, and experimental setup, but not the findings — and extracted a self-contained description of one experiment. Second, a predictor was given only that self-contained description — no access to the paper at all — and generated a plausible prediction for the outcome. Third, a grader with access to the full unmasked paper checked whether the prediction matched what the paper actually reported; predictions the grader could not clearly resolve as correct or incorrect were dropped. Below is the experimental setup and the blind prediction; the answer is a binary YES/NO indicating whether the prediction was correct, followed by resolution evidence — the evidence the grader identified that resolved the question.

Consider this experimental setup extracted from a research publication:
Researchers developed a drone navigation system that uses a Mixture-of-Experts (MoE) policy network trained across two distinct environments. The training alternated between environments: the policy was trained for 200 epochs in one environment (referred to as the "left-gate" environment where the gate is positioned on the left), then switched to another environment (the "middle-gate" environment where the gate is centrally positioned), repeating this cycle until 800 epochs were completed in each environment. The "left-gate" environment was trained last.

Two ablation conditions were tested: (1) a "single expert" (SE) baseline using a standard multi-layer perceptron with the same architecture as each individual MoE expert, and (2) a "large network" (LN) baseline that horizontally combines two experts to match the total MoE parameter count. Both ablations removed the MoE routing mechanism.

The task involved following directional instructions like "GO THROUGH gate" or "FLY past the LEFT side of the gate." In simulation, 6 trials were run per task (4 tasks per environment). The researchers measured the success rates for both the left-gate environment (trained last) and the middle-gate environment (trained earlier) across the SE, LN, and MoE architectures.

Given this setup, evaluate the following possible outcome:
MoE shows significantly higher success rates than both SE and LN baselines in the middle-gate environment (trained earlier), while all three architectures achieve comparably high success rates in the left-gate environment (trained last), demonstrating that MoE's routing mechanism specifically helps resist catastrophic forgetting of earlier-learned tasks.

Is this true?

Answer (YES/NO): YES